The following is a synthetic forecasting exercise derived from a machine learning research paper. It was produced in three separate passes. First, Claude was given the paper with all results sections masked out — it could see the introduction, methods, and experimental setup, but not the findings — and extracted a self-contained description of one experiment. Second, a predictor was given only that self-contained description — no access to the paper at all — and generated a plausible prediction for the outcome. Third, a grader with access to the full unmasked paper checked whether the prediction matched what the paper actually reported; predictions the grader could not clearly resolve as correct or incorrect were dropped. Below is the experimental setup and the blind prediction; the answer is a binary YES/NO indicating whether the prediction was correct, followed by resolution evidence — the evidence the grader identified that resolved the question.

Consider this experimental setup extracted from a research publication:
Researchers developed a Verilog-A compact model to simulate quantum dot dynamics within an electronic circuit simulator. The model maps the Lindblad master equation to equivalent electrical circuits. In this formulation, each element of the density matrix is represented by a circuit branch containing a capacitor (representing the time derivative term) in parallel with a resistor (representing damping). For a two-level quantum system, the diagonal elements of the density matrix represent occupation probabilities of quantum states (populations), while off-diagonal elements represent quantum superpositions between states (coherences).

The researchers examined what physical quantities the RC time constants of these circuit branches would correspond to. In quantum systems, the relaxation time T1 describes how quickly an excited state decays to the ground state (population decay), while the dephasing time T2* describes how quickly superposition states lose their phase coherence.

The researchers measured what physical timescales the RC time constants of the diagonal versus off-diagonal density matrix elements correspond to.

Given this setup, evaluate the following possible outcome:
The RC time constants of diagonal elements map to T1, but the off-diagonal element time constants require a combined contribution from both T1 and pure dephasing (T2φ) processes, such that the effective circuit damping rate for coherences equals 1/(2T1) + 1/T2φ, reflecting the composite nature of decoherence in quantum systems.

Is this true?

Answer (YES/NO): NO